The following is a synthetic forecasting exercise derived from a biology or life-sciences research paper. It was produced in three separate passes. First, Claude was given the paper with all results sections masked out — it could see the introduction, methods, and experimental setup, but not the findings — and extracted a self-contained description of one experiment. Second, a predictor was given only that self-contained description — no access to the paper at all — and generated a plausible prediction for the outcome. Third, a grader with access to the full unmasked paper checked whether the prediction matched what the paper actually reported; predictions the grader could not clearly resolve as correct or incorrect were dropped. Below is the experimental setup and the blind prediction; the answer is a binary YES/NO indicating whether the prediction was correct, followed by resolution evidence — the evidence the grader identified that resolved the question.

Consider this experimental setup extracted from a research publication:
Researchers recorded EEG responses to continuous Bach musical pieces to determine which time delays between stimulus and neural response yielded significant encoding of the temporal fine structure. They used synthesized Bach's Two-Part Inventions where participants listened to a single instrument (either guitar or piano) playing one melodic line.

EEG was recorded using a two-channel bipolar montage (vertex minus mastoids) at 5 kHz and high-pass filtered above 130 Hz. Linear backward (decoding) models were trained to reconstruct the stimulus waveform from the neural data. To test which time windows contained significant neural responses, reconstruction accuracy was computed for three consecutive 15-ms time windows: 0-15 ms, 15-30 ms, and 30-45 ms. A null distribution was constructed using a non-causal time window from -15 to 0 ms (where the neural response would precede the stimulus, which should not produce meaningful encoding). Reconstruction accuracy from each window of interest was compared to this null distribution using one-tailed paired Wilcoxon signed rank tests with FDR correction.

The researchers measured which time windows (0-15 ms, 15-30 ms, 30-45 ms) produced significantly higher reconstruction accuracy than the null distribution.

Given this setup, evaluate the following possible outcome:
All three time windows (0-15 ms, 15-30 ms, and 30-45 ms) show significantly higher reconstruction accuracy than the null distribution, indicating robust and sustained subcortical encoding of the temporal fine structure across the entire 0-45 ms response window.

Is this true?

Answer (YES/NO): NO